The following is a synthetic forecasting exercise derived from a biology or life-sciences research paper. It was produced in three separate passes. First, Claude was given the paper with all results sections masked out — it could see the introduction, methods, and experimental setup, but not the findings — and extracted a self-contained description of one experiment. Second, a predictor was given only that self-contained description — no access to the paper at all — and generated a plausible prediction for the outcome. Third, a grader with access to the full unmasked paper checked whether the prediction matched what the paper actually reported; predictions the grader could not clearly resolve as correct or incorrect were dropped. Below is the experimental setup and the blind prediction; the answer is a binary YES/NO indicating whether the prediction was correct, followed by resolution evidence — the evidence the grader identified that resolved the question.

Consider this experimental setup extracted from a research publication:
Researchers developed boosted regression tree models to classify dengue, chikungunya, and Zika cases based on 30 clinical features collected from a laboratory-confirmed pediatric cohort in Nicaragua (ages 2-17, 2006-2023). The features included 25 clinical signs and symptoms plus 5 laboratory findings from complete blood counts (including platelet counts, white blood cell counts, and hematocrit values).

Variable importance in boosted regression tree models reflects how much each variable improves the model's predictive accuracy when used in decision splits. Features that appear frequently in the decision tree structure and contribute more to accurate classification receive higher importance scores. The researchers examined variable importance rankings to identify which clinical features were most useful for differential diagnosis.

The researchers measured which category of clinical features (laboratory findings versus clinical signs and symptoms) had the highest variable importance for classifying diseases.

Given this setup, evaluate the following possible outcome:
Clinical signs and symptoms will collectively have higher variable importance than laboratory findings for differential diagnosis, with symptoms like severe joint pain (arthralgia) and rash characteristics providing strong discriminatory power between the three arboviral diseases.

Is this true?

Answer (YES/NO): NO